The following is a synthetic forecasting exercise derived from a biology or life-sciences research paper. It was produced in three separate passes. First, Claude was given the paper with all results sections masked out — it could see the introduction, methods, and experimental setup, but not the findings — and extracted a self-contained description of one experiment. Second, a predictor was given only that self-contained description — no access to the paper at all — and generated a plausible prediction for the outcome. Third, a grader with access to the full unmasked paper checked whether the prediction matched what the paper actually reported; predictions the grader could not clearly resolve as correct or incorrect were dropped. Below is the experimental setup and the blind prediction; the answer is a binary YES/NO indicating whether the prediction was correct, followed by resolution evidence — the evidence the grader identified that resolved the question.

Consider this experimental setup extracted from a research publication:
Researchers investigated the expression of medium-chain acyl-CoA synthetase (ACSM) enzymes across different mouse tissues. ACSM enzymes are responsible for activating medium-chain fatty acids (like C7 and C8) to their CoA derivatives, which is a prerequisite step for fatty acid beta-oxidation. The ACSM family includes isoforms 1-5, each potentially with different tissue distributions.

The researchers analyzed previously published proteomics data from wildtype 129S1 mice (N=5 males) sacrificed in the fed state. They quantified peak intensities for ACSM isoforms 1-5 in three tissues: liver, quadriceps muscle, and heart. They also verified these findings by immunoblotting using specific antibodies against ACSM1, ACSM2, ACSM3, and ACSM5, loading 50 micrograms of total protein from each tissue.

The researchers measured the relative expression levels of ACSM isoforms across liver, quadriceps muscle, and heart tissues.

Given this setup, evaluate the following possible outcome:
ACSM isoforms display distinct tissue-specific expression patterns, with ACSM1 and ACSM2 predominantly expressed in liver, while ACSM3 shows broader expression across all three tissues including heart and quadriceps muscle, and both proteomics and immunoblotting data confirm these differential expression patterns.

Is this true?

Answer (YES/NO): NO